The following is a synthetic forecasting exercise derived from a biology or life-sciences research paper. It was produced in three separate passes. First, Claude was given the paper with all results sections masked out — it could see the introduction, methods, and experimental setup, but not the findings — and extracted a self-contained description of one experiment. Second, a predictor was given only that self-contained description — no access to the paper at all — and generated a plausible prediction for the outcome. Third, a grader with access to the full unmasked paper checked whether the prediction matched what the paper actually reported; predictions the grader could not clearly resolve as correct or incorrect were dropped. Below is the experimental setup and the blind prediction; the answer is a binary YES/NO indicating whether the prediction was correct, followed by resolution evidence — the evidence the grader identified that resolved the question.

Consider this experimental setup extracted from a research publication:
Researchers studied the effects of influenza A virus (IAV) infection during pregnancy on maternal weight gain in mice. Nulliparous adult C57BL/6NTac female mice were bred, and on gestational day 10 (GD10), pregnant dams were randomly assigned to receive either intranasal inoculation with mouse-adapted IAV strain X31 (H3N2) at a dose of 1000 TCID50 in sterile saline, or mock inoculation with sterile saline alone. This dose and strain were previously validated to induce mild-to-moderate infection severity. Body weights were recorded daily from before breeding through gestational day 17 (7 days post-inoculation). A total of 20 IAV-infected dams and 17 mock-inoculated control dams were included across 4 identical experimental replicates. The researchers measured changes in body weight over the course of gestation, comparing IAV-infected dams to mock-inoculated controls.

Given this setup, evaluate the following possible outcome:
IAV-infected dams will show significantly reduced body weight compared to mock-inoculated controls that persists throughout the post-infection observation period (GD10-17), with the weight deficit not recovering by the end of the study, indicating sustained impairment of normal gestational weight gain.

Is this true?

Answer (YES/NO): YES